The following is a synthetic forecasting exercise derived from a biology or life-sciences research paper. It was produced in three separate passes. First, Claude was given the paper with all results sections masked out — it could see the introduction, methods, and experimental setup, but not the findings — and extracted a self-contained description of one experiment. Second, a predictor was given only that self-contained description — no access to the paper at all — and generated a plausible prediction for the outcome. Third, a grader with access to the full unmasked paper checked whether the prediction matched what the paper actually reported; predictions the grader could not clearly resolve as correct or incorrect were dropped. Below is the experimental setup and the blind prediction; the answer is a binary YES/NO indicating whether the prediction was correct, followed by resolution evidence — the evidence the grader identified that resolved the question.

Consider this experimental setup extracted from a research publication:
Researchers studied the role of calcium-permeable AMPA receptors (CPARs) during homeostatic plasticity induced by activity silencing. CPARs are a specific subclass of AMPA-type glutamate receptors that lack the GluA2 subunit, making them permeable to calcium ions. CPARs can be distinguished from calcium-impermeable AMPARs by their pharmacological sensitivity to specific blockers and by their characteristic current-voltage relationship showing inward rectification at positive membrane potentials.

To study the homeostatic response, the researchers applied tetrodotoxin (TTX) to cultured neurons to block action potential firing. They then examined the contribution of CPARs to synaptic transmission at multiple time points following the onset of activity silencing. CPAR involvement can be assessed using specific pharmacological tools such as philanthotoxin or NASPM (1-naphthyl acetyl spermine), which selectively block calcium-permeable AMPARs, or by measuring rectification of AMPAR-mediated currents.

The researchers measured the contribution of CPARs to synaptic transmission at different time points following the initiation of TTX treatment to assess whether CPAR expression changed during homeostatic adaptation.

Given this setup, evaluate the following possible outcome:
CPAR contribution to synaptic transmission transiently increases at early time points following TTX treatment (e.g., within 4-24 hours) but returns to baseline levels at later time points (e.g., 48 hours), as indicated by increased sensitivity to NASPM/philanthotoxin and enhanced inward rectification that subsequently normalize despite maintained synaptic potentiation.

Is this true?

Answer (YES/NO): NO